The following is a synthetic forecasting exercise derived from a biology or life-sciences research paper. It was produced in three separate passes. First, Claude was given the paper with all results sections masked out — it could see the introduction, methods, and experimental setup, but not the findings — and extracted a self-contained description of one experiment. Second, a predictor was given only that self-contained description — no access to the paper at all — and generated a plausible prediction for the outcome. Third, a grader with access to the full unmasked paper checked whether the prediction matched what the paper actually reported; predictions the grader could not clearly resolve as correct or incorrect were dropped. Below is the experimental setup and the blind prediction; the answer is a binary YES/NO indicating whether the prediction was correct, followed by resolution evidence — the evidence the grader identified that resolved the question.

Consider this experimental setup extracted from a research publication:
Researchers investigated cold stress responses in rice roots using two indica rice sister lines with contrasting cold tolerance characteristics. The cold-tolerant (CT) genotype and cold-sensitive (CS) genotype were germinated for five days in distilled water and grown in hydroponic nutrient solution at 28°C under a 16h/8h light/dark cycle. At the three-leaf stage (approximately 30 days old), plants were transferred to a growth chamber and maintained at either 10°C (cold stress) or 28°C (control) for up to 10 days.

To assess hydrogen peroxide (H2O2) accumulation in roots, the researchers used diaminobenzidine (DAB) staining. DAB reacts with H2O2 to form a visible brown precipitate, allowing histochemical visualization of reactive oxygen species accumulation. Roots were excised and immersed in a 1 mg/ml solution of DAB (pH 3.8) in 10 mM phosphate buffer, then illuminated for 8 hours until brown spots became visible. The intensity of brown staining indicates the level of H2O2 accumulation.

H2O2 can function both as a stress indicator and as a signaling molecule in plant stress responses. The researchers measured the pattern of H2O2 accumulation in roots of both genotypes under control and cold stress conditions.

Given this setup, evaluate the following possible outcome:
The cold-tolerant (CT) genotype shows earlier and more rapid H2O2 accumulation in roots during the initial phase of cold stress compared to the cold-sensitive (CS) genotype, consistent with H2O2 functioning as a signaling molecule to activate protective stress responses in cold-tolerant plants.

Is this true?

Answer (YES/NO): NO